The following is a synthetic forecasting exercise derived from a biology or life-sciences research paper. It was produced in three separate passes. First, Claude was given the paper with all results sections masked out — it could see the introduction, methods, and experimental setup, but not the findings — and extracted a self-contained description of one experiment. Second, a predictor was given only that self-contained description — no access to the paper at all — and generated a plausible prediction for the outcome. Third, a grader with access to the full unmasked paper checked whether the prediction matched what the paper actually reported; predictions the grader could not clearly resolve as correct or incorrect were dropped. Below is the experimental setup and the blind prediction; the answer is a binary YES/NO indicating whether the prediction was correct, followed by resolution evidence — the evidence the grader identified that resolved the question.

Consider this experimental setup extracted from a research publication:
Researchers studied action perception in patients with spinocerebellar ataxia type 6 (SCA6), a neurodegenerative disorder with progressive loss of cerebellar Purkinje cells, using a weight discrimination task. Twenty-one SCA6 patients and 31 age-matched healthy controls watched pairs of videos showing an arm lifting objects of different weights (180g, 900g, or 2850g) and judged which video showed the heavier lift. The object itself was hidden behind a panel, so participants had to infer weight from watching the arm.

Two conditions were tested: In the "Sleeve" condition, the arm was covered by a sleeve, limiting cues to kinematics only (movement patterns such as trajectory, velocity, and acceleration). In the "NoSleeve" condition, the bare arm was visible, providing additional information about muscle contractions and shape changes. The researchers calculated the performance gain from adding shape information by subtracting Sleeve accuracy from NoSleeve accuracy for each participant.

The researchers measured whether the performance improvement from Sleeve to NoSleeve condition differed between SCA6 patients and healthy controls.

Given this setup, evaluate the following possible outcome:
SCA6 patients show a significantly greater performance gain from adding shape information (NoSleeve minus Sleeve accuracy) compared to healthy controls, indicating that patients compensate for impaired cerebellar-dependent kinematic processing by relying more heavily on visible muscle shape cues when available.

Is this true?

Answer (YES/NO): NO